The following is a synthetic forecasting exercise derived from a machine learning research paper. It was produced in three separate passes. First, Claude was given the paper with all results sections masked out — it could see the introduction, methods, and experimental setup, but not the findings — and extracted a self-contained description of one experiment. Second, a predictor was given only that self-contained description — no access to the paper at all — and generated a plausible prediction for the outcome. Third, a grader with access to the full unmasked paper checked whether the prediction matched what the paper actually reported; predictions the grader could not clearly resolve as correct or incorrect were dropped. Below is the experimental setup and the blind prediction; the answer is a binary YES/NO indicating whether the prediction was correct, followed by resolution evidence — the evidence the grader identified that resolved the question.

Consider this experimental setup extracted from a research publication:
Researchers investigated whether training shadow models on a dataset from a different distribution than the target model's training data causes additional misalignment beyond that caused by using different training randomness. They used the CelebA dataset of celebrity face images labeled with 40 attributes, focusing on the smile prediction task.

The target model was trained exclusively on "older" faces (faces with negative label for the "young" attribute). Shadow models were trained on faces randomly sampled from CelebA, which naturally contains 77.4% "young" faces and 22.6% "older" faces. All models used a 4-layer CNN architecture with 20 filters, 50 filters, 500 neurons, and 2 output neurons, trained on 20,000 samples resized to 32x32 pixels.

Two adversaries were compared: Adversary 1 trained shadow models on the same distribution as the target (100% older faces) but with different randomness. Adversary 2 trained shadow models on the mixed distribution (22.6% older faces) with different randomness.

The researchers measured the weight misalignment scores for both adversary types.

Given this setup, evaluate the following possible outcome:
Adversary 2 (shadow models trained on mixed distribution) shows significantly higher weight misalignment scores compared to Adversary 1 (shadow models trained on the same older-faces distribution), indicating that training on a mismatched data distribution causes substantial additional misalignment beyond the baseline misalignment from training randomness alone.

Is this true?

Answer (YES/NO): NO